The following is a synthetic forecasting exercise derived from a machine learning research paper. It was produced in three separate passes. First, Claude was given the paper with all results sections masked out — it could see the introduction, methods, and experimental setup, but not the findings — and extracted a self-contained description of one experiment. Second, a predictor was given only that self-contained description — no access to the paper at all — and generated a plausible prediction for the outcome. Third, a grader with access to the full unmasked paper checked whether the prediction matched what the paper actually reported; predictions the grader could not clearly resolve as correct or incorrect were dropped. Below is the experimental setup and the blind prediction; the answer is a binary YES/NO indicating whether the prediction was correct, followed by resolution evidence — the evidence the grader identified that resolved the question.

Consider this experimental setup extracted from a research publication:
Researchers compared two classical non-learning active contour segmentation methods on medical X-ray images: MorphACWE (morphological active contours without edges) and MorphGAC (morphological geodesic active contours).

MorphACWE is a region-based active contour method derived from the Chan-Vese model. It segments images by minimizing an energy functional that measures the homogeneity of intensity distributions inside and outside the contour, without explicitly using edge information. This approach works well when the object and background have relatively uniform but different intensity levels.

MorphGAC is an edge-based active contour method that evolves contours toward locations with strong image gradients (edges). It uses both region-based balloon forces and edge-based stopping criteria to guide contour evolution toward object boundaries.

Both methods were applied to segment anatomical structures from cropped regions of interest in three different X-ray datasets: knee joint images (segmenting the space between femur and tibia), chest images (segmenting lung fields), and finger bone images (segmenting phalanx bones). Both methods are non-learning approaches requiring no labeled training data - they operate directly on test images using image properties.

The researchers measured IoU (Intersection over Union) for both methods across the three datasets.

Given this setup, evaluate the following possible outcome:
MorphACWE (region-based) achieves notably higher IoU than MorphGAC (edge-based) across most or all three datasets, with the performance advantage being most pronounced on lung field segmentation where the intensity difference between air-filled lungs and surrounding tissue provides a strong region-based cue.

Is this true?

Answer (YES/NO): NO